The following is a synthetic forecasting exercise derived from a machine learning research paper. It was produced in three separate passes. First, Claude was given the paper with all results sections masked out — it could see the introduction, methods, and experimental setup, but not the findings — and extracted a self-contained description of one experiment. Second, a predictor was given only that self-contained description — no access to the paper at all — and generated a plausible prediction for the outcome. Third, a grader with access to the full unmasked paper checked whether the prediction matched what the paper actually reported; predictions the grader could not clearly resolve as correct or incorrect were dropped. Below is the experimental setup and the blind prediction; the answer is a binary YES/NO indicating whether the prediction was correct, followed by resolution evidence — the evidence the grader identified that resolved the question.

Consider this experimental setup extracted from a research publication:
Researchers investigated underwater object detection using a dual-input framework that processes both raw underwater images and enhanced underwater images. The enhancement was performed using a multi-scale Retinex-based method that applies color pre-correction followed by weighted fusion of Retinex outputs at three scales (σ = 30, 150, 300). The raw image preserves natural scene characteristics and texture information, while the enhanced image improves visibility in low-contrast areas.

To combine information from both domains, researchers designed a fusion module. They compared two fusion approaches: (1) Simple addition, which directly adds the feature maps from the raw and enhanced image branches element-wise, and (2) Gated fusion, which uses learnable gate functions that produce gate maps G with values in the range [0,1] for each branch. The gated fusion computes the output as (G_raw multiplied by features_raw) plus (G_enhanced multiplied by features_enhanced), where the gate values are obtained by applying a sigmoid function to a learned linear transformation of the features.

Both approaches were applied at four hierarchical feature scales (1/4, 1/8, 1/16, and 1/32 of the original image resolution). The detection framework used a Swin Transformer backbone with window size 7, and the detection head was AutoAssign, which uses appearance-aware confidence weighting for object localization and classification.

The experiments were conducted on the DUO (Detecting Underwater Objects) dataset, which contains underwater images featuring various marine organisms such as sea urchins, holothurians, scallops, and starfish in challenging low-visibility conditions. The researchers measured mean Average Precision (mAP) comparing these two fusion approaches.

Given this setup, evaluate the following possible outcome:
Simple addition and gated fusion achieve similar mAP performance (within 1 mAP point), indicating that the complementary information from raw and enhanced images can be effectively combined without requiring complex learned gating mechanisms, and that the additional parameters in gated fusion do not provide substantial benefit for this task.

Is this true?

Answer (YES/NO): YES